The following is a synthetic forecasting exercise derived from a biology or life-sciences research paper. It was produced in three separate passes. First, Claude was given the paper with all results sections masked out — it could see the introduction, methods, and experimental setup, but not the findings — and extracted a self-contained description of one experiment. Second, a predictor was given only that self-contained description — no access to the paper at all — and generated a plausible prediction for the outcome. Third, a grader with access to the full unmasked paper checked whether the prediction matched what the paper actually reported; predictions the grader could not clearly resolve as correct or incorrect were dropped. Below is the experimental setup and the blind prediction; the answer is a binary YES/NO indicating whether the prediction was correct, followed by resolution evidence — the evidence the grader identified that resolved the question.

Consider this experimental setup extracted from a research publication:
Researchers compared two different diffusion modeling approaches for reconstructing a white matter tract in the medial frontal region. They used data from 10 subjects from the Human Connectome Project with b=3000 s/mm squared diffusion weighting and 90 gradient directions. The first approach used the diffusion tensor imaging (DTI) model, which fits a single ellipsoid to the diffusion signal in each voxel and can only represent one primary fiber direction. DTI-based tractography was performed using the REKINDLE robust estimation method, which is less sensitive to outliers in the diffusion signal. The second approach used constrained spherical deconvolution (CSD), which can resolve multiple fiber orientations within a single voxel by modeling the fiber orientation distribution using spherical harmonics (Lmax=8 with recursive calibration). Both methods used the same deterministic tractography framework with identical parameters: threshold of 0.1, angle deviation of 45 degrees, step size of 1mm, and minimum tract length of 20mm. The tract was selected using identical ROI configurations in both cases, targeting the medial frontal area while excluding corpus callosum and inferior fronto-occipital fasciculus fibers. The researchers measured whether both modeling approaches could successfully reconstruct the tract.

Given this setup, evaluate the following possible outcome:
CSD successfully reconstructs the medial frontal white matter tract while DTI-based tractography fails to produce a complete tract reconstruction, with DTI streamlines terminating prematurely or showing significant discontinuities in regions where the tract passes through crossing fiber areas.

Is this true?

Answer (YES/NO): YES